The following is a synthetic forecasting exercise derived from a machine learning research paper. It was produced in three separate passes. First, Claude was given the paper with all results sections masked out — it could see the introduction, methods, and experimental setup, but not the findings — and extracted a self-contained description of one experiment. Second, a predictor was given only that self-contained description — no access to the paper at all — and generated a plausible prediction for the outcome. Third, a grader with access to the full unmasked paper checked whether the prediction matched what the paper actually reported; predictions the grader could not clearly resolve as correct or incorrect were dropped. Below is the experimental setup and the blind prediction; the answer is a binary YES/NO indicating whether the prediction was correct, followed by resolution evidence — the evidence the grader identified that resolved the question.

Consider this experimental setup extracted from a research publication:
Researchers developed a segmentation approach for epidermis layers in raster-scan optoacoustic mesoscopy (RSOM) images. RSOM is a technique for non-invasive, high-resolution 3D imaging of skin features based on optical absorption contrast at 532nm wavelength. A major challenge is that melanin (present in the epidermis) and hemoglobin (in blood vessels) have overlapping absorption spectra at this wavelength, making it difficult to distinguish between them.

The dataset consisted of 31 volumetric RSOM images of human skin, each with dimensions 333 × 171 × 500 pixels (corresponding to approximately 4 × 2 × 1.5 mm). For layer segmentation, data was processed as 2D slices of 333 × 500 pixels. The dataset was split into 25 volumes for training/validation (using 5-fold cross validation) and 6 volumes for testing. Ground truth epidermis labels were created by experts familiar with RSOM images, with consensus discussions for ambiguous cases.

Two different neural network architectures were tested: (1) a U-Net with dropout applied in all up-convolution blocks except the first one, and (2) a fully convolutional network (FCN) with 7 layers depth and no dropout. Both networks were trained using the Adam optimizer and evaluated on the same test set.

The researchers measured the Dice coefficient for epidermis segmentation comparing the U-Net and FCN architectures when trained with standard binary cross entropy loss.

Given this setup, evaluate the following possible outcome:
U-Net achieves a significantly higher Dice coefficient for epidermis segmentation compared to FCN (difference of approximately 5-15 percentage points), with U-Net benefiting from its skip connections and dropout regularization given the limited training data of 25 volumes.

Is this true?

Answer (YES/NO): NO